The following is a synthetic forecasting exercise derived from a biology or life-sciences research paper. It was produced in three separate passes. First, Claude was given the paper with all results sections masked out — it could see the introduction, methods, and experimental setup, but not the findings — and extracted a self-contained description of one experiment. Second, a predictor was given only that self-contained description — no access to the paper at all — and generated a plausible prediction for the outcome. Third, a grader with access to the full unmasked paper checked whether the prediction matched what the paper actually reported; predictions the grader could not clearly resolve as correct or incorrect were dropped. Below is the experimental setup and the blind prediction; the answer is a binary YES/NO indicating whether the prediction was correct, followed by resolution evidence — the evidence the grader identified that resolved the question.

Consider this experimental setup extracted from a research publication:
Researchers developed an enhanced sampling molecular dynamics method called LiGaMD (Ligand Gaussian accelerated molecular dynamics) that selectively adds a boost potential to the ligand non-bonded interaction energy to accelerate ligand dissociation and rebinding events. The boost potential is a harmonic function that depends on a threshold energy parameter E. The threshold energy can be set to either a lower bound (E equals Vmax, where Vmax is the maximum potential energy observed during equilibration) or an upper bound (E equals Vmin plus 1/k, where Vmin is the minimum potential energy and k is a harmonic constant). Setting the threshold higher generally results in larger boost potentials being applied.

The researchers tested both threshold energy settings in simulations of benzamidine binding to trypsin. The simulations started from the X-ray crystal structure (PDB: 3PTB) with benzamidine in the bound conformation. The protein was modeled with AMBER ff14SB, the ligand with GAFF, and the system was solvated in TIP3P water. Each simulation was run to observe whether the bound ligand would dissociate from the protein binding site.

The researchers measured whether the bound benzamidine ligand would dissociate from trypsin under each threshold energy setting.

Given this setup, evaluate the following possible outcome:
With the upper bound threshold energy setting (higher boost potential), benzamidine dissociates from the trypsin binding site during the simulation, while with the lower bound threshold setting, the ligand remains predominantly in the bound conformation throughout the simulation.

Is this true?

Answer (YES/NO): YES